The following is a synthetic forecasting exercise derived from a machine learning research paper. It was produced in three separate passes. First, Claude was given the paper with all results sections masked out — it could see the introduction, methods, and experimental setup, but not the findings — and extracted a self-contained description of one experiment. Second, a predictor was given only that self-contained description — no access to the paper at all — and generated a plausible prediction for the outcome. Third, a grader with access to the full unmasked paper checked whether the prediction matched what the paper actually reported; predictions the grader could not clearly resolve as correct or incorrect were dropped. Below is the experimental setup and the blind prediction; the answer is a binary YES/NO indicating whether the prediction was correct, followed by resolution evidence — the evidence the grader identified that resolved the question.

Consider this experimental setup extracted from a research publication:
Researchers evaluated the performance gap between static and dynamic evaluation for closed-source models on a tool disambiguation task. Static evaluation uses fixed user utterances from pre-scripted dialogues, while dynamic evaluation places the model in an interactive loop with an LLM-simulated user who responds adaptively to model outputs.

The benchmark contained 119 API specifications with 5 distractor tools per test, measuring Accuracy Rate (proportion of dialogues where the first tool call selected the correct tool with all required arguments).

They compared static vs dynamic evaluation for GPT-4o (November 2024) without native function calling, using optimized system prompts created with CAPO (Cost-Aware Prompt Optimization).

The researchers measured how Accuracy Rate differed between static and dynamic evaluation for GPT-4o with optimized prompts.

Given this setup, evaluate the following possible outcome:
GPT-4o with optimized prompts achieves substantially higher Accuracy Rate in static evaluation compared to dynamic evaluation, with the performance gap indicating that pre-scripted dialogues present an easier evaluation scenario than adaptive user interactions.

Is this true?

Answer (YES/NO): NO